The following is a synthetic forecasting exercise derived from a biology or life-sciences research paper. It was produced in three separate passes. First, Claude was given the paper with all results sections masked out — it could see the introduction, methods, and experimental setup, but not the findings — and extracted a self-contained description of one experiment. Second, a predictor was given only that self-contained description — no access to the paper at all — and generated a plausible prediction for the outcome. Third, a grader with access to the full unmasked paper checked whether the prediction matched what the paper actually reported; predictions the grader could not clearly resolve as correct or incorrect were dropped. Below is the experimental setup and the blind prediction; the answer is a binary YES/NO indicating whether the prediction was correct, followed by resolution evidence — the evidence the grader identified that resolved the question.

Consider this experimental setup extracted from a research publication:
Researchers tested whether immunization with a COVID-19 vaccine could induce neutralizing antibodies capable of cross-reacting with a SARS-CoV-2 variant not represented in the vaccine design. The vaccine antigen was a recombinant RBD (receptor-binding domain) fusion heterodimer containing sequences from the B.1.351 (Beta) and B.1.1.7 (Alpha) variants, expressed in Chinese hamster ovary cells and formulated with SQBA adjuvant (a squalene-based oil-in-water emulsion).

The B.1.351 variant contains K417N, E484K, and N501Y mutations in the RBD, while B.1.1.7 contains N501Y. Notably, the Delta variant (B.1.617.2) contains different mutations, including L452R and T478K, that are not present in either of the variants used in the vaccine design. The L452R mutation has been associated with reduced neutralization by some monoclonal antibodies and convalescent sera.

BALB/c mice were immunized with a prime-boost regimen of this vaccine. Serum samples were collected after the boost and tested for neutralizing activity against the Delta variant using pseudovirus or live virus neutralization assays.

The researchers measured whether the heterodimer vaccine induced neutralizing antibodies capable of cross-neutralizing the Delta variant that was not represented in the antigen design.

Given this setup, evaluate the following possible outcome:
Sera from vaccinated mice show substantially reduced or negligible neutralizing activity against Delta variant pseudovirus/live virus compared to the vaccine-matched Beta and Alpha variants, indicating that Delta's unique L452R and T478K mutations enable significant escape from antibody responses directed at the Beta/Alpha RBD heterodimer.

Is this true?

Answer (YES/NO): NO